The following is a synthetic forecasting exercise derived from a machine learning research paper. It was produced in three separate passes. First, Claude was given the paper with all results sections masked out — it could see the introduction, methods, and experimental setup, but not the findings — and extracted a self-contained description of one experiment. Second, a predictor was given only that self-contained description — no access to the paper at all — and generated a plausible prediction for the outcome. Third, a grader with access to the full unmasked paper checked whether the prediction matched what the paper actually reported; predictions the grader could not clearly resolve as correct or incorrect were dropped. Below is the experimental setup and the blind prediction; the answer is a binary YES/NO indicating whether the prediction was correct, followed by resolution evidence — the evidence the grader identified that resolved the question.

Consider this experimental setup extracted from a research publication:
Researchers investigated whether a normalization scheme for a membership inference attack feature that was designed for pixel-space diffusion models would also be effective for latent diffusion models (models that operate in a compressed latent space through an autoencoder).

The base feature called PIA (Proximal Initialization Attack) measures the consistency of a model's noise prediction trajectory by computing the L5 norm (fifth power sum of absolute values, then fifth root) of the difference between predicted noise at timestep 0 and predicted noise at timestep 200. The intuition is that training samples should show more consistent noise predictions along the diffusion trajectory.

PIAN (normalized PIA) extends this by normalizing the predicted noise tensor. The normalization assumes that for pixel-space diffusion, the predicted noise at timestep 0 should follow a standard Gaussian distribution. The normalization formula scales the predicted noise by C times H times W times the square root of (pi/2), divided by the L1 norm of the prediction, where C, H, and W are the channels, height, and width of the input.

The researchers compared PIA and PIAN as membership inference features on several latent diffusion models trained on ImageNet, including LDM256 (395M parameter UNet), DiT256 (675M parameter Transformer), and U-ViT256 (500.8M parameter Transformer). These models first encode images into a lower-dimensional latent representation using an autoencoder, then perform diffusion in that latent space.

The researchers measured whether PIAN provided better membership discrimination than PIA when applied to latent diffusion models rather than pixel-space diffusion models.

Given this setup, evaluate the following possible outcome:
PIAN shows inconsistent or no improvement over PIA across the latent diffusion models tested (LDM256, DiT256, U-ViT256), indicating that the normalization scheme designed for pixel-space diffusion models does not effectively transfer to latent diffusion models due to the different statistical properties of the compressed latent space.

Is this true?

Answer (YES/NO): YES